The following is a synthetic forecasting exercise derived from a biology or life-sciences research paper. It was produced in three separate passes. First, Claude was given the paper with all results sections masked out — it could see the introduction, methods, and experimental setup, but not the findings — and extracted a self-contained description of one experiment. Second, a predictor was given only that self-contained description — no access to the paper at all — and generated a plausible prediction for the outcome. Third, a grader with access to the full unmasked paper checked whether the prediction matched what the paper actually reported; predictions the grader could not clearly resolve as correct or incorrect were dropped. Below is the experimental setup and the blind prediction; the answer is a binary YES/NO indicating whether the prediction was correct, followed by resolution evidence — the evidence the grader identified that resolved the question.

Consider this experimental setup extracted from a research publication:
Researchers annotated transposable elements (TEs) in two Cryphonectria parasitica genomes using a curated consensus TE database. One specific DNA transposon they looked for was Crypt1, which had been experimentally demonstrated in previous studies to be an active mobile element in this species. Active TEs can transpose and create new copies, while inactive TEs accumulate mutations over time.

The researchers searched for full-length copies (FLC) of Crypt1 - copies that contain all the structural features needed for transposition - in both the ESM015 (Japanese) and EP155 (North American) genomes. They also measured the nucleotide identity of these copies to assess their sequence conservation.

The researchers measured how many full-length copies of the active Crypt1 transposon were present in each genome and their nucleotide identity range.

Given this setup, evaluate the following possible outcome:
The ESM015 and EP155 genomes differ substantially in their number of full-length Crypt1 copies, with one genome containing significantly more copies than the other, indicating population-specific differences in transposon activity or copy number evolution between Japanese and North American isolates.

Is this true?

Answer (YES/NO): NO